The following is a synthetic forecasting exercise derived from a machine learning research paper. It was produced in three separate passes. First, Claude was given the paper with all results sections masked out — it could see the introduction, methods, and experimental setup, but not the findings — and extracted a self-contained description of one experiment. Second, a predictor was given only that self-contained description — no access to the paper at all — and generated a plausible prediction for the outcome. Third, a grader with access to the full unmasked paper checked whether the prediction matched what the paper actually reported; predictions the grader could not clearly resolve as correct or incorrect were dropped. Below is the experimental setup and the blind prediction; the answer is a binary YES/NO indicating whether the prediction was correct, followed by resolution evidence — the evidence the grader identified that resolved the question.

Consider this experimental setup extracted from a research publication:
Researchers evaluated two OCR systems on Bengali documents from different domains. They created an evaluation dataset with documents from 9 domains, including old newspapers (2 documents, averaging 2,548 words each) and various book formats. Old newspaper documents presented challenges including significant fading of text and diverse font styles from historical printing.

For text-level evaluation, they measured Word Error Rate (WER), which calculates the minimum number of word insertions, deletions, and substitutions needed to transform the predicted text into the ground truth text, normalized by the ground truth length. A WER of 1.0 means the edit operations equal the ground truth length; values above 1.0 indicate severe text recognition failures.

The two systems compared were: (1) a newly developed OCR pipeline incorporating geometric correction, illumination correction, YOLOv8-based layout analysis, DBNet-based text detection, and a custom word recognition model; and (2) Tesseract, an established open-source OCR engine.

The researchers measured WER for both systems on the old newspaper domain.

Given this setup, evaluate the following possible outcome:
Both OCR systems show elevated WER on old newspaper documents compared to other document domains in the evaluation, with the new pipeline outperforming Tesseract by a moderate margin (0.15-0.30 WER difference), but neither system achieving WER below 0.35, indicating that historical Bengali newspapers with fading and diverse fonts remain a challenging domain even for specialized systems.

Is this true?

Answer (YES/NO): NO